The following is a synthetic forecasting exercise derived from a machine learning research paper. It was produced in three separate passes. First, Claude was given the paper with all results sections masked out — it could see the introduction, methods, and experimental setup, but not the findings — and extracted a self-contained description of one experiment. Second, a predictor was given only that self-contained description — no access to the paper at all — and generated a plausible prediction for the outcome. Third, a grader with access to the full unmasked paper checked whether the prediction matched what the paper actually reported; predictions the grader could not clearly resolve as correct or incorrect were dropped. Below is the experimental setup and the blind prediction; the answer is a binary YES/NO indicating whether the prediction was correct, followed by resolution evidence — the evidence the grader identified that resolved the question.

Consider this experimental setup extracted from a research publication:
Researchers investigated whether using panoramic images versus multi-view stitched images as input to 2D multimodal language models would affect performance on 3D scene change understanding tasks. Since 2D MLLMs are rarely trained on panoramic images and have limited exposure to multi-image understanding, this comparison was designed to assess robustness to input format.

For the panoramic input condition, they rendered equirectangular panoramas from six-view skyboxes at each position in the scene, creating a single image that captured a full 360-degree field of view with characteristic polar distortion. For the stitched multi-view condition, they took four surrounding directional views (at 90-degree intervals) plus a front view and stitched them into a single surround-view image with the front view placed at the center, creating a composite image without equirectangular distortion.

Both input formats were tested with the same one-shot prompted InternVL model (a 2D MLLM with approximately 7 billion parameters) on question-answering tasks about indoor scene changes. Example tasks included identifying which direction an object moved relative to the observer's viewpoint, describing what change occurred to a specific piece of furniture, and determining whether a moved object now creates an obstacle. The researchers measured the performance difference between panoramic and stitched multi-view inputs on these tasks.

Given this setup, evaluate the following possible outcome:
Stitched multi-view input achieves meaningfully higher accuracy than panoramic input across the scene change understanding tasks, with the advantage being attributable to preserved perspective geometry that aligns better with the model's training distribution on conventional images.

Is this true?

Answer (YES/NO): NO